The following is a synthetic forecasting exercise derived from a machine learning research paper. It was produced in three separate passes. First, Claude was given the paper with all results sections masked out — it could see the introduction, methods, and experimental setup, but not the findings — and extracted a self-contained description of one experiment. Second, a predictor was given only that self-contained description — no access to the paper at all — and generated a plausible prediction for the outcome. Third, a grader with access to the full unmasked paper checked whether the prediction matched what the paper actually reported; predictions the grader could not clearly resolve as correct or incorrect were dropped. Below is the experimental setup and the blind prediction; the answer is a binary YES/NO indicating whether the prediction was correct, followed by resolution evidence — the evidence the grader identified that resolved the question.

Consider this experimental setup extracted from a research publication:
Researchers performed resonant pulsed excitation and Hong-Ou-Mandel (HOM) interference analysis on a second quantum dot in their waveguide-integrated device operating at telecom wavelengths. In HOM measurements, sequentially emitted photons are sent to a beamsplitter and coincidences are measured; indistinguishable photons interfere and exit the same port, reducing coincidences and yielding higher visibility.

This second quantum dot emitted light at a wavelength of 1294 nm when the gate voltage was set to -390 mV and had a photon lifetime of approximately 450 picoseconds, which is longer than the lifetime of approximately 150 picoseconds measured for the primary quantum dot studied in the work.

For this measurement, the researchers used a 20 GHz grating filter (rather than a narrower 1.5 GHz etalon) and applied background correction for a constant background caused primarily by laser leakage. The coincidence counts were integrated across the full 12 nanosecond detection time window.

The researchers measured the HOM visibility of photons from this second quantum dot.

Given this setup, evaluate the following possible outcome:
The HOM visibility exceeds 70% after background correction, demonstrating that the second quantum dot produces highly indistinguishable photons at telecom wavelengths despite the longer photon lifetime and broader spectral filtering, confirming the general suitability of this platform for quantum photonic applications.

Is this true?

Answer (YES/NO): YES